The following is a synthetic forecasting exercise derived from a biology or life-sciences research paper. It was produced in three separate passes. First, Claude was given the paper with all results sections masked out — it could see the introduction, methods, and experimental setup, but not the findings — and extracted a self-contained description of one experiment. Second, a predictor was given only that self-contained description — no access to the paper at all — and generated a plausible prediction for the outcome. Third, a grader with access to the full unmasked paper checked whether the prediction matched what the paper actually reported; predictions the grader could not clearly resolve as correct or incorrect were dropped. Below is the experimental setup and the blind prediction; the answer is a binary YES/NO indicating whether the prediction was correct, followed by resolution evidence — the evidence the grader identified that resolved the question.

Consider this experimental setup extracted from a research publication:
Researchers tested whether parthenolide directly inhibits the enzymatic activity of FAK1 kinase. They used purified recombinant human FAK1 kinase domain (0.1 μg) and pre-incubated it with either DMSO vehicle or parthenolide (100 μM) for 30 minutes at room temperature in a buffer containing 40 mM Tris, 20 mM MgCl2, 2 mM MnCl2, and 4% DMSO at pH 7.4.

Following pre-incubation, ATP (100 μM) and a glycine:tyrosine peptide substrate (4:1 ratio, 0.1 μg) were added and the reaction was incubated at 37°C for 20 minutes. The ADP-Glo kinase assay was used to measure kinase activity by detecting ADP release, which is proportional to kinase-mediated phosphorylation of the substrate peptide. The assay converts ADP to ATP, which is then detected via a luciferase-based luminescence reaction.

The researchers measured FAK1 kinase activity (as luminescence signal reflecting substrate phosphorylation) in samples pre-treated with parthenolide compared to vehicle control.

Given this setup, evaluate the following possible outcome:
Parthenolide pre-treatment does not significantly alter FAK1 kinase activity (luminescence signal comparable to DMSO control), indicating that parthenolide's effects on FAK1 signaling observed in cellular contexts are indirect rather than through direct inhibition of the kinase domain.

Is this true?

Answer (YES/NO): NO